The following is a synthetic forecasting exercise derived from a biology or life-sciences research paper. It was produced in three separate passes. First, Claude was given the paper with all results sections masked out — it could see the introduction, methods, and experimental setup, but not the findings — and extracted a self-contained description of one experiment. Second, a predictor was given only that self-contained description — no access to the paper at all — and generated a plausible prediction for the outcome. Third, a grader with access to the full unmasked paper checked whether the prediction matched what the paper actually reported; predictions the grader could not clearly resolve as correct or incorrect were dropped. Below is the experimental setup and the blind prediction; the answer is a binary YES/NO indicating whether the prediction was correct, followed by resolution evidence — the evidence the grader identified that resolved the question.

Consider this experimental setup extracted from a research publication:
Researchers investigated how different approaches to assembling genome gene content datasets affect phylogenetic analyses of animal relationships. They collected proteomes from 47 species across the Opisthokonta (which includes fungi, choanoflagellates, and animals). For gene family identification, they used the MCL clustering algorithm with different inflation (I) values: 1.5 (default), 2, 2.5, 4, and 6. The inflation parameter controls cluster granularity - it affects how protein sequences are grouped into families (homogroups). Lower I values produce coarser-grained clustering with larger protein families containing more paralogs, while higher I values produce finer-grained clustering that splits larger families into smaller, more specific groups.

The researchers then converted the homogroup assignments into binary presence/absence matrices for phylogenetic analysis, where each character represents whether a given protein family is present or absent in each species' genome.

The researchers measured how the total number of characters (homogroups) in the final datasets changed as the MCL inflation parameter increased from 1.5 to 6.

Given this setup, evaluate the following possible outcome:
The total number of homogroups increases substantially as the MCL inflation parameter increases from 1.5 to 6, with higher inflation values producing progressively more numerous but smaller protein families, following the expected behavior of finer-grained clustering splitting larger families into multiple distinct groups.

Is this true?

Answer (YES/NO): YES